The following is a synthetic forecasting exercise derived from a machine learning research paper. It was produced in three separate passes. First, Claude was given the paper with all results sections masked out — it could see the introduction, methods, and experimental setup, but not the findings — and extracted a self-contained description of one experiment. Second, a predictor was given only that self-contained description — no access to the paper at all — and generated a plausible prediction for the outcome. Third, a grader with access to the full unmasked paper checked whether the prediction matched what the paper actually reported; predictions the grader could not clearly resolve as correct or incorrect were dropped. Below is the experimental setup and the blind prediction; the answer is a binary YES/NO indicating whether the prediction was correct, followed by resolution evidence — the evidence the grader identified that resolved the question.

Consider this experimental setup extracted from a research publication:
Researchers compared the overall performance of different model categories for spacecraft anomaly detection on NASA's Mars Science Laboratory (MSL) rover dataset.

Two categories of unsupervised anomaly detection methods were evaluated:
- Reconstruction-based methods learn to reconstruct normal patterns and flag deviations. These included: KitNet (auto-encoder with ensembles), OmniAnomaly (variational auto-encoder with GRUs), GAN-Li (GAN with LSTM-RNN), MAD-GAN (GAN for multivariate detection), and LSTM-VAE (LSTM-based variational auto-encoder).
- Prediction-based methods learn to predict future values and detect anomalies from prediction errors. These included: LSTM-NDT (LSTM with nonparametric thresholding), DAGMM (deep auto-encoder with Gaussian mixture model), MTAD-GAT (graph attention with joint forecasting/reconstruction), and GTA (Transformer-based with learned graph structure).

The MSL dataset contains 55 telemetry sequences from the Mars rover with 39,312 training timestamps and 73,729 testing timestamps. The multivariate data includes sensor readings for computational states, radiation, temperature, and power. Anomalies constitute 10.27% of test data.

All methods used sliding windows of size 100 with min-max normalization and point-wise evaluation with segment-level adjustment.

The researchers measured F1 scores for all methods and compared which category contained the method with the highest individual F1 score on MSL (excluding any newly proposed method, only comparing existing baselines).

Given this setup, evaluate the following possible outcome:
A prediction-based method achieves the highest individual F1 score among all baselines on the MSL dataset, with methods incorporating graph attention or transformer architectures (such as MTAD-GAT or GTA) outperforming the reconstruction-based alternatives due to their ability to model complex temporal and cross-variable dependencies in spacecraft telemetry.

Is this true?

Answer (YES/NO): YES